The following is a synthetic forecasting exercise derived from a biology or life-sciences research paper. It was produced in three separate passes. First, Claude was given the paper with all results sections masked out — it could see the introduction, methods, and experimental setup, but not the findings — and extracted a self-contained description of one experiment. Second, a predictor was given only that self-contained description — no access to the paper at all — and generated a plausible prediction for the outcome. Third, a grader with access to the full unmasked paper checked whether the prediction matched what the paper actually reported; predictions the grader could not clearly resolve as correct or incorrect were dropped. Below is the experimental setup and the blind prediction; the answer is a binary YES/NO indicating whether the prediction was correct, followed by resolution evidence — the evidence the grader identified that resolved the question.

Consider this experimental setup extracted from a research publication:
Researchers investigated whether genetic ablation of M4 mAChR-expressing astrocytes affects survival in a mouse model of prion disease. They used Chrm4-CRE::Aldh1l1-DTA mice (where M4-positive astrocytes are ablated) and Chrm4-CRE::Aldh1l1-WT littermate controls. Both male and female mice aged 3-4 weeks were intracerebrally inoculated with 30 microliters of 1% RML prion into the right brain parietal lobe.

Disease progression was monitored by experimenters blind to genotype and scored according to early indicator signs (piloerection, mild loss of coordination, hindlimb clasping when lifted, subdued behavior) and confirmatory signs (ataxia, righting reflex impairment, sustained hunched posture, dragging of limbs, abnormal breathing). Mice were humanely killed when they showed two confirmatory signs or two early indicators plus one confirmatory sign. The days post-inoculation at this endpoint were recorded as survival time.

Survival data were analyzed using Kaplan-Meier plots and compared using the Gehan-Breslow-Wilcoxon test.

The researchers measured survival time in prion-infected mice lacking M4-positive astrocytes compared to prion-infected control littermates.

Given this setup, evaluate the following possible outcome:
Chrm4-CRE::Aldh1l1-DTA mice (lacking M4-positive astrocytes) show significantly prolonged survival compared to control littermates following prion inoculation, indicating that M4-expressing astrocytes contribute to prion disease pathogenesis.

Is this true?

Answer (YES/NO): YES